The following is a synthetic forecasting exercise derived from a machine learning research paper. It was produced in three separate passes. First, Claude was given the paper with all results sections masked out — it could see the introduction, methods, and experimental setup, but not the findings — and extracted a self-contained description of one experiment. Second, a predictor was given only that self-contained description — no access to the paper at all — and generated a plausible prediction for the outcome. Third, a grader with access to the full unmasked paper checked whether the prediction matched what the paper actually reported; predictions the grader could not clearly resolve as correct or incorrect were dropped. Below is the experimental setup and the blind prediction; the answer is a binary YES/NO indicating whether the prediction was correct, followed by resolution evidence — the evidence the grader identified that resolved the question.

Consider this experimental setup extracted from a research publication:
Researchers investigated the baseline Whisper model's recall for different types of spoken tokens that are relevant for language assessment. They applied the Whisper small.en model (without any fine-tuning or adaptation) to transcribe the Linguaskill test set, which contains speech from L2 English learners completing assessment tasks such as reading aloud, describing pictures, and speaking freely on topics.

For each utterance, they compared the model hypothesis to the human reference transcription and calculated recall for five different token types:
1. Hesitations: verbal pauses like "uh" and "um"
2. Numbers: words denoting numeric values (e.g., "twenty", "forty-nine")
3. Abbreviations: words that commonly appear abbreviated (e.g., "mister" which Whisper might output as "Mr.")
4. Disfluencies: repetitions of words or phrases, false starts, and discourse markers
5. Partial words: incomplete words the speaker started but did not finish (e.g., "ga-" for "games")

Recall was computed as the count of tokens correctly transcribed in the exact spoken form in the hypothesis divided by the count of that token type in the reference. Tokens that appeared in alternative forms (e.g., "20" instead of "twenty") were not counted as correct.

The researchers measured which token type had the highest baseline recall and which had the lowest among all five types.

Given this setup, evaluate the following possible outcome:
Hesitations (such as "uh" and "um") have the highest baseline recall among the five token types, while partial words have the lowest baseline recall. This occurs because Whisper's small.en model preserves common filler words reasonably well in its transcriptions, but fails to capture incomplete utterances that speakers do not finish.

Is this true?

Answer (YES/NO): NO